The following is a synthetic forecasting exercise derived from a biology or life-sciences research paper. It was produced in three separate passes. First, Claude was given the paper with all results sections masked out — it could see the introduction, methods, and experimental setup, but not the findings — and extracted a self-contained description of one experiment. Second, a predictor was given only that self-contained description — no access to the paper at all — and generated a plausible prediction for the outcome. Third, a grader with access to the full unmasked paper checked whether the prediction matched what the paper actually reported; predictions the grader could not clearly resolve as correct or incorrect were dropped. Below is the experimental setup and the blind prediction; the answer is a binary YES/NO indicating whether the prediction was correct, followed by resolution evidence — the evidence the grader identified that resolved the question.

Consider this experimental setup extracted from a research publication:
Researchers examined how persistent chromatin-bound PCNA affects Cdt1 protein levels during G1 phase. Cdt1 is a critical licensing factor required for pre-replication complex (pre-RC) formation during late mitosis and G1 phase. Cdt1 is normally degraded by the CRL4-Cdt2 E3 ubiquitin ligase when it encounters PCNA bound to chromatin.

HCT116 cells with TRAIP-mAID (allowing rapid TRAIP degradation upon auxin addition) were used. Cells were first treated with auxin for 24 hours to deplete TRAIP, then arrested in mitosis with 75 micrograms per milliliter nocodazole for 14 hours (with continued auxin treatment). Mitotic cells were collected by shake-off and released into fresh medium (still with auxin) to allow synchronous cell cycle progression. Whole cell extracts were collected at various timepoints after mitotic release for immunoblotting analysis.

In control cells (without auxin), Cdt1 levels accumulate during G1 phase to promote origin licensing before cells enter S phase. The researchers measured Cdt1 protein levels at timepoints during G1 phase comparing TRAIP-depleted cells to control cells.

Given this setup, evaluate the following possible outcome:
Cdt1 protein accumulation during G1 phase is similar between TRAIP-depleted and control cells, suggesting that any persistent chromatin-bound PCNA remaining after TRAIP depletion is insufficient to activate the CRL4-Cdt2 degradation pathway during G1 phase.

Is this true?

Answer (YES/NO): NO